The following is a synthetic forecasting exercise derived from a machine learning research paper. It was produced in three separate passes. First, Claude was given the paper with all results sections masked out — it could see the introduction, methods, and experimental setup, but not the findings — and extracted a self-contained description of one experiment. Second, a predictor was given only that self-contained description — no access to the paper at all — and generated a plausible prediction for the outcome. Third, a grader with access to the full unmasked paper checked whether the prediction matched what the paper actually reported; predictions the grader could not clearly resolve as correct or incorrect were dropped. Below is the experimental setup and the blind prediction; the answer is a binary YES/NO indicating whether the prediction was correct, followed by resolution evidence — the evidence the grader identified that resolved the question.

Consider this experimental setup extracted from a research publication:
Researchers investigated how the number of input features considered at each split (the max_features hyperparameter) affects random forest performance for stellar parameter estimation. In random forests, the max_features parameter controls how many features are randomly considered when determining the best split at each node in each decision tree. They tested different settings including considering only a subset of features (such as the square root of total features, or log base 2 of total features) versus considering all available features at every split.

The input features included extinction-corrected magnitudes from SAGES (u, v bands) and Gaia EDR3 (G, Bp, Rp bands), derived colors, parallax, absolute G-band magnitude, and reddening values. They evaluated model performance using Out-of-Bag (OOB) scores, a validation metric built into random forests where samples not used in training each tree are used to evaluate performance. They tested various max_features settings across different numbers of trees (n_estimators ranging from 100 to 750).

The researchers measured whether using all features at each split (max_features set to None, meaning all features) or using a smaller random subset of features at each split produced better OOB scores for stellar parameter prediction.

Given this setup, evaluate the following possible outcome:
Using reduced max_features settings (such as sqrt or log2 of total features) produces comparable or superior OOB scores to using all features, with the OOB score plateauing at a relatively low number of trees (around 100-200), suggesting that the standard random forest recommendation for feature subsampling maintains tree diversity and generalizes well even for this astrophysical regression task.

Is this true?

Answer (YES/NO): NO